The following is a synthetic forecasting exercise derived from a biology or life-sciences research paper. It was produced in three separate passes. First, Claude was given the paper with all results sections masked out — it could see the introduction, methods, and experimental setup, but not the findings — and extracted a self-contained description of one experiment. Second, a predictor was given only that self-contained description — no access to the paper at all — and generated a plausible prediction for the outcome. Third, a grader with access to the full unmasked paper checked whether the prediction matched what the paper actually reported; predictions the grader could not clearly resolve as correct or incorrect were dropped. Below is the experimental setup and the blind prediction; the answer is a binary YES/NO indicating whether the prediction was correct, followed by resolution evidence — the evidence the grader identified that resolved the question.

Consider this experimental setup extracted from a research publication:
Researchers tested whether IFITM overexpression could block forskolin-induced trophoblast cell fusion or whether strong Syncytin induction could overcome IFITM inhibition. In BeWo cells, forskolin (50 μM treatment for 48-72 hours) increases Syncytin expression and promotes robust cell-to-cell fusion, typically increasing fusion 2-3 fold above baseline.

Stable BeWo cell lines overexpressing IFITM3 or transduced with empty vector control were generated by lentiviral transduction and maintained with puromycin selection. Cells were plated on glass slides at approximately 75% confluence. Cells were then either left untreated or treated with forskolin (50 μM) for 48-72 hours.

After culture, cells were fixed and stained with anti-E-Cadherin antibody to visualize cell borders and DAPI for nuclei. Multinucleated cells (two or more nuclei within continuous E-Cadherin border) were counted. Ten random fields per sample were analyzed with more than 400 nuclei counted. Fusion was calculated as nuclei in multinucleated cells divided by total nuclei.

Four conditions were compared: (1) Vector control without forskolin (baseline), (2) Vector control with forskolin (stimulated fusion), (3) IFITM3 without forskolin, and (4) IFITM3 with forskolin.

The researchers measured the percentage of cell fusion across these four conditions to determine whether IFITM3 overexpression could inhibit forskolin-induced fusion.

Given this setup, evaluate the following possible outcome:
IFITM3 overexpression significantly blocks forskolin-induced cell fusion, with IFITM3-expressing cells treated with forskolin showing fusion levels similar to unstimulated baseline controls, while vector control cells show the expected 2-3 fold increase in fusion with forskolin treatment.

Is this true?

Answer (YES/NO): YES